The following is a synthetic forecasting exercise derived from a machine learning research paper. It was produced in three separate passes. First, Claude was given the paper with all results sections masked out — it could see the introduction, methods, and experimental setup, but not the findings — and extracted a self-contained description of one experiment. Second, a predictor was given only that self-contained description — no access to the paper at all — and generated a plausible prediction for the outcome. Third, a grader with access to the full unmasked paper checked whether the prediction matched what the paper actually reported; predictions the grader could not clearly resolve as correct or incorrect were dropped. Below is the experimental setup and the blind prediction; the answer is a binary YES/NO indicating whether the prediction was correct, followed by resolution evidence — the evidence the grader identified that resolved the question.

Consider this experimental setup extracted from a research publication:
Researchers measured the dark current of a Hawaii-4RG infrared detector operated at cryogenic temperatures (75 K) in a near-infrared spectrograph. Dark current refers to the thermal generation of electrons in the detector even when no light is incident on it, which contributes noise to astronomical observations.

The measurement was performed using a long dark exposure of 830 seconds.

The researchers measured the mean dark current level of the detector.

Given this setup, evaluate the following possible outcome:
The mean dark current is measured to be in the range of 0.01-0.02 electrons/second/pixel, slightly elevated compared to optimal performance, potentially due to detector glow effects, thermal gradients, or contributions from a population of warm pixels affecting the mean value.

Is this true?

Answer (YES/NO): NO